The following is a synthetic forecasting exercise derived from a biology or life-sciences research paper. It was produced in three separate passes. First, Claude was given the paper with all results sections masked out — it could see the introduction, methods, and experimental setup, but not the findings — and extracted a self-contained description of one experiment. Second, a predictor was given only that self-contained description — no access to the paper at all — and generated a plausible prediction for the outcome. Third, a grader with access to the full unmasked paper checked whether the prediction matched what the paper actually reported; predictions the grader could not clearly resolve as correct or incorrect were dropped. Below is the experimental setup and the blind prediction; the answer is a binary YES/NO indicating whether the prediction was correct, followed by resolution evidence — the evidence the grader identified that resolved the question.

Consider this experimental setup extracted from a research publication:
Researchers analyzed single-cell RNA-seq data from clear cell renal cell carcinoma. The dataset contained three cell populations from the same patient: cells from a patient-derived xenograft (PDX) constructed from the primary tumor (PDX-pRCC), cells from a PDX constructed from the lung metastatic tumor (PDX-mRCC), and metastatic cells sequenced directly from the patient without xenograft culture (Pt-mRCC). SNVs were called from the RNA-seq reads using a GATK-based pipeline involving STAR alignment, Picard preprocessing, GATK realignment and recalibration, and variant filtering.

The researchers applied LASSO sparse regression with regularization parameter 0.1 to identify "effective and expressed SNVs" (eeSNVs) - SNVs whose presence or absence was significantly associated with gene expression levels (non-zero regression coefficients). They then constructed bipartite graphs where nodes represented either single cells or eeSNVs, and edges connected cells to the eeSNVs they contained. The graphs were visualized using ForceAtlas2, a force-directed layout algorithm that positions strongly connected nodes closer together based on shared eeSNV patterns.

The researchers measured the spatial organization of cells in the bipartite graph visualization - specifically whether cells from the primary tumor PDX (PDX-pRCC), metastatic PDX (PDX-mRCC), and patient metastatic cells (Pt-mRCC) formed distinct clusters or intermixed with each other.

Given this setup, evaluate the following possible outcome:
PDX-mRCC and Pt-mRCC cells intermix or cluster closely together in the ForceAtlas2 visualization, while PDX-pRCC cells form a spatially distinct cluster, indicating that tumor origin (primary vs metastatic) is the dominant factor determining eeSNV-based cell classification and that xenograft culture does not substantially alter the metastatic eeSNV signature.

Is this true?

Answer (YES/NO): NO